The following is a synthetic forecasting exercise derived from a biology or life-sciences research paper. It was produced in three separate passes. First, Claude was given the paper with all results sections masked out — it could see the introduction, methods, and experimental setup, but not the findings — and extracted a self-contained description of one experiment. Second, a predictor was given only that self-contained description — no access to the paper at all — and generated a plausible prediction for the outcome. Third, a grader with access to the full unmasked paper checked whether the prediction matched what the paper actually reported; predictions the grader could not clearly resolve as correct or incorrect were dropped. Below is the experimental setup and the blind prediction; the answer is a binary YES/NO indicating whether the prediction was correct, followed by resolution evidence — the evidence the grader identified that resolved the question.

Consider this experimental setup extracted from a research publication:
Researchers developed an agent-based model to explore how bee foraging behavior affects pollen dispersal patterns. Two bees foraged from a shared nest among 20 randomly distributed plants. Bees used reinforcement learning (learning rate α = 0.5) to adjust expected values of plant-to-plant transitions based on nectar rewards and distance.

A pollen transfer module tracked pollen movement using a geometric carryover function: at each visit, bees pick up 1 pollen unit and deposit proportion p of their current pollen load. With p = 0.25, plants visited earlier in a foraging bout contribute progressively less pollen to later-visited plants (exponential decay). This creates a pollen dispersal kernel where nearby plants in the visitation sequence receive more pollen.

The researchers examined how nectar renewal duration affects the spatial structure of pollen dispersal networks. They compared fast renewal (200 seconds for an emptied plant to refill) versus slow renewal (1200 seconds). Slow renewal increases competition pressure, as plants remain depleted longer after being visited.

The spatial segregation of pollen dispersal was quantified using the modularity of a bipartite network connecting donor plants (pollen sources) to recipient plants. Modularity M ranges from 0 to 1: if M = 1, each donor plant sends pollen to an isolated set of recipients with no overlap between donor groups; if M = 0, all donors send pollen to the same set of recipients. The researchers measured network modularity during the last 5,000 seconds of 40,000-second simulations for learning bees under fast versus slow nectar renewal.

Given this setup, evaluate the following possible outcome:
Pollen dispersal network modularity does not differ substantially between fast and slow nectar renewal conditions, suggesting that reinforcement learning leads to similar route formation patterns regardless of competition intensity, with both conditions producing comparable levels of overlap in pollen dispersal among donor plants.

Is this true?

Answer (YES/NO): NO